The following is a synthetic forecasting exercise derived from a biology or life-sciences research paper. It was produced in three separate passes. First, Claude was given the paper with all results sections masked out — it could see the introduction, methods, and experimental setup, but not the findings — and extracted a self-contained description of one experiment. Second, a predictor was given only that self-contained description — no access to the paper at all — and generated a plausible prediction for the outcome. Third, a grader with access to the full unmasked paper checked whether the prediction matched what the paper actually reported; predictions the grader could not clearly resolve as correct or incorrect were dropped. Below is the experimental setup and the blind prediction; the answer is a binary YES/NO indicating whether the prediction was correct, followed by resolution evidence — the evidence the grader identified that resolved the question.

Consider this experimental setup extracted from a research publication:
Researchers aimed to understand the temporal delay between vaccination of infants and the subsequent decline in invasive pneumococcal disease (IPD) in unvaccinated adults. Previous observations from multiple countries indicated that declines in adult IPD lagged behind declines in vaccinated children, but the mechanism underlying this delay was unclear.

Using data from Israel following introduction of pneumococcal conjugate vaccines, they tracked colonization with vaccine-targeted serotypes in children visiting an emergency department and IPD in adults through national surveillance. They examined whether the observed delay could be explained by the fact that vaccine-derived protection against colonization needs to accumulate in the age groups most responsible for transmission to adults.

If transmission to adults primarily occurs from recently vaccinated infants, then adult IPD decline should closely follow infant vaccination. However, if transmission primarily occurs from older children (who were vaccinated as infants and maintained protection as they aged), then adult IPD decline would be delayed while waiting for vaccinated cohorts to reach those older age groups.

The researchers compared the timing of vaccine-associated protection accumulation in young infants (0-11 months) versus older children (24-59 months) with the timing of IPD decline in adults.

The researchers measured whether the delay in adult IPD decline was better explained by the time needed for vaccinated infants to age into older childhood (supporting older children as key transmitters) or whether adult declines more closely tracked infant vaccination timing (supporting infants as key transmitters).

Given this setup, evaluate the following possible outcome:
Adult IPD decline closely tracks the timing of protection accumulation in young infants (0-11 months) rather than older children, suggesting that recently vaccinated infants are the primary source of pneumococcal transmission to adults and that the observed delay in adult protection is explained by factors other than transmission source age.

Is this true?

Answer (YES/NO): NO